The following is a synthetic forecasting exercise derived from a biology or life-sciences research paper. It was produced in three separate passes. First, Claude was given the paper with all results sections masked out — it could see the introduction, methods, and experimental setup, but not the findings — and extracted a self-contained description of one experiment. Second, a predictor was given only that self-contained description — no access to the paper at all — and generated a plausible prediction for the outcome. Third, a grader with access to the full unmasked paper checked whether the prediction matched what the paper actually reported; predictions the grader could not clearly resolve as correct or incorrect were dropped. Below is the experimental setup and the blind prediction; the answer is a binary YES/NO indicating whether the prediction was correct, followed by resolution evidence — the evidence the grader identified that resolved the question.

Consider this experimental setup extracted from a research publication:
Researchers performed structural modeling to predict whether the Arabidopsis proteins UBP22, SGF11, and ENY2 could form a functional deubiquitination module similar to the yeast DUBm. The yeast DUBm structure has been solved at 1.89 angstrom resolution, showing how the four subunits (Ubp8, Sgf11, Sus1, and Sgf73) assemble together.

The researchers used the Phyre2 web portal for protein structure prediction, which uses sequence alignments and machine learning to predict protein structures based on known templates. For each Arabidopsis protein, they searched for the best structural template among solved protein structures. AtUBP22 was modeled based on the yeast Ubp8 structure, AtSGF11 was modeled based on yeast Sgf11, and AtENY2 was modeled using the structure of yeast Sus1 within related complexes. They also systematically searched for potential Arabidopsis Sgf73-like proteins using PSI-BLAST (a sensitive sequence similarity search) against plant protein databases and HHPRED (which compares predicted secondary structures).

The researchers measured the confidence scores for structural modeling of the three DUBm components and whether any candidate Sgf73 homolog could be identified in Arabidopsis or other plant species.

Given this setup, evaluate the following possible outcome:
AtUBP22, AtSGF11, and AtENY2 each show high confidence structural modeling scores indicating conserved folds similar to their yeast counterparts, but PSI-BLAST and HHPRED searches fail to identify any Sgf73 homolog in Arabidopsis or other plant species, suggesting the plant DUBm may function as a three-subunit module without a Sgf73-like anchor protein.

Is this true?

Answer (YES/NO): YES